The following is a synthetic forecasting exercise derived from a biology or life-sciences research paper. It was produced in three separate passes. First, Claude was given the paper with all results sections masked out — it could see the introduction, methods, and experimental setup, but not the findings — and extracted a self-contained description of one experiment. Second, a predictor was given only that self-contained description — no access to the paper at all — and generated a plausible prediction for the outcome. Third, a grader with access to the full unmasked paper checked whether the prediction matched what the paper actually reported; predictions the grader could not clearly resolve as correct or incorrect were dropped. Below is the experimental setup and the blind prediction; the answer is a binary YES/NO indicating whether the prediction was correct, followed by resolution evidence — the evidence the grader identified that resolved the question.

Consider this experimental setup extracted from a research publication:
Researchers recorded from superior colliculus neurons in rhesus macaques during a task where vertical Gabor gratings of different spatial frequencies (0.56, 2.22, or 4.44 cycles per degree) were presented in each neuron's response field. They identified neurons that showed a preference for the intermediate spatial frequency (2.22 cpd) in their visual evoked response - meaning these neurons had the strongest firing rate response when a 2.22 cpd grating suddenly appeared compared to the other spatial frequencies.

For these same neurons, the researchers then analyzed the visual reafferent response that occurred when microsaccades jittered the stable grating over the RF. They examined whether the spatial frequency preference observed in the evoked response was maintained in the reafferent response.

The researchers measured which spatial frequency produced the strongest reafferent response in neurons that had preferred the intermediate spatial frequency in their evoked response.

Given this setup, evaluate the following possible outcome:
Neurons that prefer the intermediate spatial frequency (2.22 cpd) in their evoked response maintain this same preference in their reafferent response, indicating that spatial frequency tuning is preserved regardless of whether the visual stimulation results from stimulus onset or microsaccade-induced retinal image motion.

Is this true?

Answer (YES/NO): NO